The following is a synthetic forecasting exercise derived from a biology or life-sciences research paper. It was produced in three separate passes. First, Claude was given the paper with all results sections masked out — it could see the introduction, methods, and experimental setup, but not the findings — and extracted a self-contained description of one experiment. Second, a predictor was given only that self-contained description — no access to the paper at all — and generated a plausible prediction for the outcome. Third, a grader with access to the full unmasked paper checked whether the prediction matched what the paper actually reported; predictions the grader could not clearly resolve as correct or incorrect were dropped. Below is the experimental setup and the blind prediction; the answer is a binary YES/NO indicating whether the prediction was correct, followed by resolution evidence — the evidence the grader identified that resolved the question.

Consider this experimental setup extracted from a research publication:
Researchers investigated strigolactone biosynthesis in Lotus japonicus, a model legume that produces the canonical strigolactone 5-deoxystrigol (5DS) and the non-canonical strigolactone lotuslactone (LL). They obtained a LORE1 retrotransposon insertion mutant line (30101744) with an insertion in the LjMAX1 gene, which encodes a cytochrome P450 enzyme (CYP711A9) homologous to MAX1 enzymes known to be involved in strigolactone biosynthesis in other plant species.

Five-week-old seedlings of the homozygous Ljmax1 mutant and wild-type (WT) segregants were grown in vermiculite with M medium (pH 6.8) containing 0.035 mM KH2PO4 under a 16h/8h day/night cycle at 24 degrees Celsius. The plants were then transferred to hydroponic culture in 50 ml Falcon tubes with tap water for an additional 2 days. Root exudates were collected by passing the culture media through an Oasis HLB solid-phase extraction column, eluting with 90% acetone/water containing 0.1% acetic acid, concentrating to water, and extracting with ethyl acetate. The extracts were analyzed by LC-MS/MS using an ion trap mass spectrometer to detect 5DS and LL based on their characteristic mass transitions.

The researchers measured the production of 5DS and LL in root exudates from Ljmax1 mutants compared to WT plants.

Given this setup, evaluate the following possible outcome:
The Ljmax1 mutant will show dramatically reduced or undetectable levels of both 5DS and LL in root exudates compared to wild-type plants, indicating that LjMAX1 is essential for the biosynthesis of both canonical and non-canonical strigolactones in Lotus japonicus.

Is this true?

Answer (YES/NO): YES